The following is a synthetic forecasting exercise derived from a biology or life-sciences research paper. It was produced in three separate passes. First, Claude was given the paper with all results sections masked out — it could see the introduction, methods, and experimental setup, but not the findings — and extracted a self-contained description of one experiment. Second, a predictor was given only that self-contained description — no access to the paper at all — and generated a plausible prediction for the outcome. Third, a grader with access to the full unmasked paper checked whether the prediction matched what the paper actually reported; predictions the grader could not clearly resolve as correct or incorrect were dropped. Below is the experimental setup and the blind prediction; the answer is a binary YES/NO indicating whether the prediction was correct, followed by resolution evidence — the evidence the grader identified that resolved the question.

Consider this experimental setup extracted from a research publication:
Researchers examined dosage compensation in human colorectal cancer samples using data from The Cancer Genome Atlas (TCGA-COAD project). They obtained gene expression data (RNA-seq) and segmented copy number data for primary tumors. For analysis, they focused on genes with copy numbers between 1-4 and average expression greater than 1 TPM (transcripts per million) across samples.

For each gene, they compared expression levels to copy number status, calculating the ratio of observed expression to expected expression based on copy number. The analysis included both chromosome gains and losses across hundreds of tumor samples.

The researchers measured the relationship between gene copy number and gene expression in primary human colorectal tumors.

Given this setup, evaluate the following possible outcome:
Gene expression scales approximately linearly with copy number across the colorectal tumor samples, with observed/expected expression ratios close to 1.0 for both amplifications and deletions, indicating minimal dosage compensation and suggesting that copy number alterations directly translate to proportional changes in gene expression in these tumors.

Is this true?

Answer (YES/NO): NO